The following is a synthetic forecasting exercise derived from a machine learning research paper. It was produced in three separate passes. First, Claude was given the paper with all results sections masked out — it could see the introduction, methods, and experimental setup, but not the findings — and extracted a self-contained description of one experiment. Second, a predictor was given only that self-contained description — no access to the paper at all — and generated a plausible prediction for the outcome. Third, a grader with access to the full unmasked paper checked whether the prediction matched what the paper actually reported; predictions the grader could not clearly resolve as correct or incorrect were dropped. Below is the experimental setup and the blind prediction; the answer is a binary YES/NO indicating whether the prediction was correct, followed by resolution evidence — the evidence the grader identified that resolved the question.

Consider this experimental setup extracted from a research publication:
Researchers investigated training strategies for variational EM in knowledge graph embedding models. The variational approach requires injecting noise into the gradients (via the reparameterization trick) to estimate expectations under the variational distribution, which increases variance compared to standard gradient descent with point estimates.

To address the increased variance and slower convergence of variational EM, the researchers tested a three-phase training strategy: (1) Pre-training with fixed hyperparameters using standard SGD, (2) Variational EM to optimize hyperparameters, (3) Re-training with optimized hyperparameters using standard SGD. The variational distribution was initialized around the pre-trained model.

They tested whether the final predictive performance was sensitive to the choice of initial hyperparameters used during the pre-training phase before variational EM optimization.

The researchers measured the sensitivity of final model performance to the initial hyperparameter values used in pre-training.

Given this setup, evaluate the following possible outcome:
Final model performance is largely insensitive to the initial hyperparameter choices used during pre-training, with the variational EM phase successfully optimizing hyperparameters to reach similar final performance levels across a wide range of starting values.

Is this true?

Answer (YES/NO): YES